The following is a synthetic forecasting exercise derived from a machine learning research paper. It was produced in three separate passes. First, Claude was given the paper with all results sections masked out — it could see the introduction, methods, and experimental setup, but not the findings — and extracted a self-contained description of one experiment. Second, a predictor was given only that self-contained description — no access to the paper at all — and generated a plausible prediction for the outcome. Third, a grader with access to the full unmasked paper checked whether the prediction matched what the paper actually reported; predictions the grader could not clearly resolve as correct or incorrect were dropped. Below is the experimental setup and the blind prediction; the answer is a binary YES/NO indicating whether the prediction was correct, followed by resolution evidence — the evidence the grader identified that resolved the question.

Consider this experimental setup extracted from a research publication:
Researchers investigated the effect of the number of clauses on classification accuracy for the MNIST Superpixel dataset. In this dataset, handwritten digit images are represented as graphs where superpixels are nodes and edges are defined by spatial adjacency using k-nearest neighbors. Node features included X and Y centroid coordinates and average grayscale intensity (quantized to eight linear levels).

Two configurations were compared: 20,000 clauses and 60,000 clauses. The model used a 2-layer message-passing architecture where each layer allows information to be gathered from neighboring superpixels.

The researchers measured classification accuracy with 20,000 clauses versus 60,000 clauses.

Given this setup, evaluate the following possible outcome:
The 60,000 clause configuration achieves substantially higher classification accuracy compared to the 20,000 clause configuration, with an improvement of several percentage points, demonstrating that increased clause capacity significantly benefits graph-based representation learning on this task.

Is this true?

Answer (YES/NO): NO